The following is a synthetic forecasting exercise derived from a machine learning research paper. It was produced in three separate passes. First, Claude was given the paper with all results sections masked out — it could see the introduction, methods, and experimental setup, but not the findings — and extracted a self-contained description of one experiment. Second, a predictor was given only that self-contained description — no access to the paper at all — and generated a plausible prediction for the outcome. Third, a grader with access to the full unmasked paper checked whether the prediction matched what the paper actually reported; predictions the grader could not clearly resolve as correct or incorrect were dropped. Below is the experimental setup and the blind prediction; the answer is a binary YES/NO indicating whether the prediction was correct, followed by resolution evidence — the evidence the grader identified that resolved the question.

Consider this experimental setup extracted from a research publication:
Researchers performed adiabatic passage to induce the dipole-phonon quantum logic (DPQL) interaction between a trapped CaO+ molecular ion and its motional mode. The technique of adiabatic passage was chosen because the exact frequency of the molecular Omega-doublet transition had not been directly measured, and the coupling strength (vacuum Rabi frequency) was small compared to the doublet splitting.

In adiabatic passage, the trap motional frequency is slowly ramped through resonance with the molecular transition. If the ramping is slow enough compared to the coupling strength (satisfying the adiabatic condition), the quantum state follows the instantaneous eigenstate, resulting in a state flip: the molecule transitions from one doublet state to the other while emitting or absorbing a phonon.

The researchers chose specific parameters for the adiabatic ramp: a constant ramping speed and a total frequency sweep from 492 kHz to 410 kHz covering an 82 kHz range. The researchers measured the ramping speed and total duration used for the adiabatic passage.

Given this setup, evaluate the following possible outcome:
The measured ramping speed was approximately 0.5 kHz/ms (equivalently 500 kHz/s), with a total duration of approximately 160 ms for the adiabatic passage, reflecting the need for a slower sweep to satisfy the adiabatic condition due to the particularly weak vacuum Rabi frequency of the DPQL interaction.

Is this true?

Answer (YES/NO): NO